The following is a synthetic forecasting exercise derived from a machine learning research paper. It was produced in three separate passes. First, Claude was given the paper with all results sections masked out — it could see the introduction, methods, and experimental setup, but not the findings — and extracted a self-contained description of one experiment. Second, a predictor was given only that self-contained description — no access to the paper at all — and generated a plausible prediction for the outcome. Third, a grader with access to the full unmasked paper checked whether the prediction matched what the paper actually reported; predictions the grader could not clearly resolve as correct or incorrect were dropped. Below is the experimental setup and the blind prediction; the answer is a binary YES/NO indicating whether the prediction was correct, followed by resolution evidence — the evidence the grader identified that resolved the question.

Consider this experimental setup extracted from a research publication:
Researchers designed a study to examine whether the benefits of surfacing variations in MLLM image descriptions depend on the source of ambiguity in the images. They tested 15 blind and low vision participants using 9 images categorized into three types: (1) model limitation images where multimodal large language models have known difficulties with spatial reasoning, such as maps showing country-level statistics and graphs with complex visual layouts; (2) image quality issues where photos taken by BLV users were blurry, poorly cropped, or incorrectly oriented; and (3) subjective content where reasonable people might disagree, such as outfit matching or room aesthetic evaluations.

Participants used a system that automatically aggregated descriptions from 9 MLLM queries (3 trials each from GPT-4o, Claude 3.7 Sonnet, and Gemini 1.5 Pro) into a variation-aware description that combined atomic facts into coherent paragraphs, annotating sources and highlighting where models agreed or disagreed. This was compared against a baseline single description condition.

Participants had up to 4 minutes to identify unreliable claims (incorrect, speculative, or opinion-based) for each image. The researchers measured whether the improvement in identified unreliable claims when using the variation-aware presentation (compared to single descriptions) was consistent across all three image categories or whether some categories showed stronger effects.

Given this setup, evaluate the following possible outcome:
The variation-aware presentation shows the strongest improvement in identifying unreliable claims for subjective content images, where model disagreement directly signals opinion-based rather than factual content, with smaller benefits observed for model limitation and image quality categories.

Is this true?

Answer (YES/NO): NO